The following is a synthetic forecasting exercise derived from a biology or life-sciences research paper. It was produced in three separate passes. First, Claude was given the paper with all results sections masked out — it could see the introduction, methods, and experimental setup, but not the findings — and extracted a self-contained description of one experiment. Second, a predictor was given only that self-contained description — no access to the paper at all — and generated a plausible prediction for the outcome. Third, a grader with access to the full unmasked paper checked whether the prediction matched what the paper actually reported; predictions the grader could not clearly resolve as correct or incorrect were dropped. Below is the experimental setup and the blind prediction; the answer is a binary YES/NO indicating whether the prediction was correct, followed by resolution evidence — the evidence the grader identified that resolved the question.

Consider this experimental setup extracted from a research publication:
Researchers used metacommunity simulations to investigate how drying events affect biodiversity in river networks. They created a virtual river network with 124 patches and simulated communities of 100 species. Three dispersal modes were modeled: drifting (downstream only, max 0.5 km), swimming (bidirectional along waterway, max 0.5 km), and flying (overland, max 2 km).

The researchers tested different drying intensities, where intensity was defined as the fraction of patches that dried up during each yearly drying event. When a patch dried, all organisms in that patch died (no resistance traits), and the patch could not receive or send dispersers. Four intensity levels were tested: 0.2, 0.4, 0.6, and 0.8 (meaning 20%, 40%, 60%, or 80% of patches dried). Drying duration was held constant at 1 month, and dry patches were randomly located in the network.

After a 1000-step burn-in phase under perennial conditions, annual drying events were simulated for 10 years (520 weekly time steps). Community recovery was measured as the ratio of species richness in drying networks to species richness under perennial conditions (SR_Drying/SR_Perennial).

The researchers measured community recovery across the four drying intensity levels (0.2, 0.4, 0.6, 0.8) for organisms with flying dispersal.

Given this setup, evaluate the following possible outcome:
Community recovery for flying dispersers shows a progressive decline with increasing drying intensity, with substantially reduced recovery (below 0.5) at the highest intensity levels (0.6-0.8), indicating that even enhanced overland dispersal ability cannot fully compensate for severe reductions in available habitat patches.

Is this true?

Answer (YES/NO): NO